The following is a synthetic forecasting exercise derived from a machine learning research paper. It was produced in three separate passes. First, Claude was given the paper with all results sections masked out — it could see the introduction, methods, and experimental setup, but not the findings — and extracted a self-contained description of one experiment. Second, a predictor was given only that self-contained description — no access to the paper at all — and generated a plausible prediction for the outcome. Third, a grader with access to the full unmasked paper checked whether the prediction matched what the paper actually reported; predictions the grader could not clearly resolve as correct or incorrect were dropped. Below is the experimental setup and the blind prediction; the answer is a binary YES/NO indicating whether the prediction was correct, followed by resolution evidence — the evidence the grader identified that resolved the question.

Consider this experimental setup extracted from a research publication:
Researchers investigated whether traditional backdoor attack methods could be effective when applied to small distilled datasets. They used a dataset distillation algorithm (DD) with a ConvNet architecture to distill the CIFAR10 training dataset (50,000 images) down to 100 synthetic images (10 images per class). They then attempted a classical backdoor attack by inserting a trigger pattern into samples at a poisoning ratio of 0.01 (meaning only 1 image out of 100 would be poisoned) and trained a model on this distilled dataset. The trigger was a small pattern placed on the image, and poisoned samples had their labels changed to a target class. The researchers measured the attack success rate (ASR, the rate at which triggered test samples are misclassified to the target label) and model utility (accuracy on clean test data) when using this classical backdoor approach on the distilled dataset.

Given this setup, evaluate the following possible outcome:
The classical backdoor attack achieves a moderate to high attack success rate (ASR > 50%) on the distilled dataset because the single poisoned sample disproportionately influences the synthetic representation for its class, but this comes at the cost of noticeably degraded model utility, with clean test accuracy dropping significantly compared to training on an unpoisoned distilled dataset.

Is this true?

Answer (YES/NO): NO